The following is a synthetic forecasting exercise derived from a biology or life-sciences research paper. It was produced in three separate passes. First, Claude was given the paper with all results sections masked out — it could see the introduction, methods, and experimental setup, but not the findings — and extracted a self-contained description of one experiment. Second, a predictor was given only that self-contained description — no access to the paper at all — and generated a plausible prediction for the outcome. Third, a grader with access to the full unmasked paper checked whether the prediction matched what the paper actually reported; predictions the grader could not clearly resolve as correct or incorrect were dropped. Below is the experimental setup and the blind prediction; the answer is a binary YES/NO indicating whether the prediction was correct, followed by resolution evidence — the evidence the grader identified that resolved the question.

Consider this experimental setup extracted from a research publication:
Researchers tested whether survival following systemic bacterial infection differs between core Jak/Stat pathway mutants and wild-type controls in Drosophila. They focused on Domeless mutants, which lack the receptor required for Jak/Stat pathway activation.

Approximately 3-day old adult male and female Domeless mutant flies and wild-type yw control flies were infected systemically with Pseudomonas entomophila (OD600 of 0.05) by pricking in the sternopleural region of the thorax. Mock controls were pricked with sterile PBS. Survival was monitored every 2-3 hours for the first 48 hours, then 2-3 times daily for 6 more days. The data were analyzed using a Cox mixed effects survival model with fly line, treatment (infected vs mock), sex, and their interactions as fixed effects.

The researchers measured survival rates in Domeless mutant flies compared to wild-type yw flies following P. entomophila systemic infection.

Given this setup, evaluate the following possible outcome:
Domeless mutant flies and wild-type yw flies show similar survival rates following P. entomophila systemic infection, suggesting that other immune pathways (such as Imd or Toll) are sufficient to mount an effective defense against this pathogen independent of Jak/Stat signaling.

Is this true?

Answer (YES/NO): NO